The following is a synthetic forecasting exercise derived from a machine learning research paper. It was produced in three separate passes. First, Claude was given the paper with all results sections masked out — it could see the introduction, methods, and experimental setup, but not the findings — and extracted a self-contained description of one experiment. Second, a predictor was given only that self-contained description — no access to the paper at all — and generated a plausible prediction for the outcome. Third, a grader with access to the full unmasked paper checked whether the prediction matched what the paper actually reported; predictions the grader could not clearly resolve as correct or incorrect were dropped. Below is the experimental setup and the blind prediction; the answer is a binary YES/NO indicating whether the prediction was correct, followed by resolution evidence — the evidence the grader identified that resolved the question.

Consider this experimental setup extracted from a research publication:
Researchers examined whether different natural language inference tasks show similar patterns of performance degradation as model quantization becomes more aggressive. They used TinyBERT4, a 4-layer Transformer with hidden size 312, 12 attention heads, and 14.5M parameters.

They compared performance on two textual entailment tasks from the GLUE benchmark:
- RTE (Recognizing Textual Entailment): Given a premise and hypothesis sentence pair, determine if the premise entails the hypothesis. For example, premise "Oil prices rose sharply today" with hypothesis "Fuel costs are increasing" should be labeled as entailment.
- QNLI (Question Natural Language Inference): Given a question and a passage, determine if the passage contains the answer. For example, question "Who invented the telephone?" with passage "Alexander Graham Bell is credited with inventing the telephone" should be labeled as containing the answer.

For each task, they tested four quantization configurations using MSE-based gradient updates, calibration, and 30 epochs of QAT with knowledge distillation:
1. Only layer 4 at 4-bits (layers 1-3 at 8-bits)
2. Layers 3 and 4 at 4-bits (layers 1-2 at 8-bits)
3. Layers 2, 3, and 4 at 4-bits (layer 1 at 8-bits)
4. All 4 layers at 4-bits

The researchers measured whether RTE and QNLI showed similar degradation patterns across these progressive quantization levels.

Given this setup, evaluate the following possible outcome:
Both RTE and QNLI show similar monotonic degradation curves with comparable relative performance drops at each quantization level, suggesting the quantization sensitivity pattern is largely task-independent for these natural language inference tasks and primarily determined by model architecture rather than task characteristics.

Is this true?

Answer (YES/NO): NO